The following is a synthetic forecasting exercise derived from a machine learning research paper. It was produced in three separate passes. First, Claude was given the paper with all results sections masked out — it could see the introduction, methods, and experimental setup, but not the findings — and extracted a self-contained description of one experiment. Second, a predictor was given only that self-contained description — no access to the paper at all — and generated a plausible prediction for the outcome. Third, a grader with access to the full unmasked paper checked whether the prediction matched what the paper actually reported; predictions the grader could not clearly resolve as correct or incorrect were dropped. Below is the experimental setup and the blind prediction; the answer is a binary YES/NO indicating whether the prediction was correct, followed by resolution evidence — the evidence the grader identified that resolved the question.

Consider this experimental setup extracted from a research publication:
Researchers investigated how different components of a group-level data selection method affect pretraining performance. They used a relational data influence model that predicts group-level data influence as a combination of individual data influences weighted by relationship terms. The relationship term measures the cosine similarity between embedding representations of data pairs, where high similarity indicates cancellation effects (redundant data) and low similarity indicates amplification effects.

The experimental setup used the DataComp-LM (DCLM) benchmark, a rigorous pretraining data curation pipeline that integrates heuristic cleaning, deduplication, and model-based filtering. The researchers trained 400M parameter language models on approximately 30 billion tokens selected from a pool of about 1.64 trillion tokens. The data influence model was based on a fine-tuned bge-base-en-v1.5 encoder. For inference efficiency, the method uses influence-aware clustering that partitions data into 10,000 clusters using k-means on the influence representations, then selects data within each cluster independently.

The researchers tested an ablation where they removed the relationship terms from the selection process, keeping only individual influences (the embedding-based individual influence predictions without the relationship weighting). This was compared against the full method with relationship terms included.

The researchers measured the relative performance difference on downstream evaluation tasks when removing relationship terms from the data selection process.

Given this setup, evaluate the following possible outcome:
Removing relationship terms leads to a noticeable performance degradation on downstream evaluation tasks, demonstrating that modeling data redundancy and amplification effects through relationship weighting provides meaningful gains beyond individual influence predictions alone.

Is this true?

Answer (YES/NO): YES